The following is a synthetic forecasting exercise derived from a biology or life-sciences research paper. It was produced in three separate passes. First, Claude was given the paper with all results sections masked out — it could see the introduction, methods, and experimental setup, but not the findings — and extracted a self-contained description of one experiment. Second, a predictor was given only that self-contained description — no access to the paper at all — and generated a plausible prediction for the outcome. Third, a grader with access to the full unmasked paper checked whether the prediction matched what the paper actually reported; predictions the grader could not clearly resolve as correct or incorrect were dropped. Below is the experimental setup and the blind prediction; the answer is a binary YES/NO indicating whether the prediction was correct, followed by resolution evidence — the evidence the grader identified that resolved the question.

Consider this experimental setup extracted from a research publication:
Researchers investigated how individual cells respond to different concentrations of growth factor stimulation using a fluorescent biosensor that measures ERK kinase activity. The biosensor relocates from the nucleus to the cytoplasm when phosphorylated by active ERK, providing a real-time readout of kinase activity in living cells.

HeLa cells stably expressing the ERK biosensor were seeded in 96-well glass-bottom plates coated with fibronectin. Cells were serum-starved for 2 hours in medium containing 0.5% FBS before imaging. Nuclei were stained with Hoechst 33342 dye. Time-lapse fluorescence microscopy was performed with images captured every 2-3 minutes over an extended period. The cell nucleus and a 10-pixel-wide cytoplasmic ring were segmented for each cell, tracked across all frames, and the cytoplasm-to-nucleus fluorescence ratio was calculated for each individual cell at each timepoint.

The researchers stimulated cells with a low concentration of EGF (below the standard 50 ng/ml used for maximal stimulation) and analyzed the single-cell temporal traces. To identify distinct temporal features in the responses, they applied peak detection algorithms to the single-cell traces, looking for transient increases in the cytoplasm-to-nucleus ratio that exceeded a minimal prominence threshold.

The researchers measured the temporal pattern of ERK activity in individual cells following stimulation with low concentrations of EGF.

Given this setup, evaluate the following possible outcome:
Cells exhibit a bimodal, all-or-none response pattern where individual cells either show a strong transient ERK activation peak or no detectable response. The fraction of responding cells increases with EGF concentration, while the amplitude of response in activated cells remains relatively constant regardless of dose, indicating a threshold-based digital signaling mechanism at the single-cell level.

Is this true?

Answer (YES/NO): NO